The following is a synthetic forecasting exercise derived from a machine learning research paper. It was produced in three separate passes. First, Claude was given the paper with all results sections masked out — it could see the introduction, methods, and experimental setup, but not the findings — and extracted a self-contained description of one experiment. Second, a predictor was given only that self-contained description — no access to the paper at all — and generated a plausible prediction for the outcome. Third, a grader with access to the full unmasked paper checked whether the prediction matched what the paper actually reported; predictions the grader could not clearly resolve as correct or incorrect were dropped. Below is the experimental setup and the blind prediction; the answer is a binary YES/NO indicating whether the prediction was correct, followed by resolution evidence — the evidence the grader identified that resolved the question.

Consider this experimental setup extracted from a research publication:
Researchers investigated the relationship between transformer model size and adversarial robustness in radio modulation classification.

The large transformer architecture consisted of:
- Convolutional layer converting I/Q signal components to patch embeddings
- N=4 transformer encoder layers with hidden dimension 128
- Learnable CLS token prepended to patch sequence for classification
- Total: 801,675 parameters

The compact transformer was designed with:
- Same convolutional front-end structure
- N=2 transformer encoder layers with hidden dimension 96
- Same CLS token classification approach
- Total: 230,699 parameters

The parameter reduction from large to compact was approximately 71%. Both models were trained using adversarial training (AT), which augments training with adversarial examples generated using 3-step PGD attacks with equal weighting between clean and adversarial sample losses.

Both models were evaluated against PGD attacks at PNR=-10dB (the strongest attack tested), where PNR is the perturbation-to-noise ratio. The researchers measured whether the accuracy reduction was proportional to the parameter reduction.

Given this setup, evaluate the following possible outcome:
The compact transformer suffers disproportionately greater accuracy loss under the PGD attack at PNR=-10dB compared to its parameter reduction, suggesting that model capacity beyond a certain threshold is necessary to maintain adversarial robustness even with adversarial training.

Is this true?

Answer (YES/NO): NO